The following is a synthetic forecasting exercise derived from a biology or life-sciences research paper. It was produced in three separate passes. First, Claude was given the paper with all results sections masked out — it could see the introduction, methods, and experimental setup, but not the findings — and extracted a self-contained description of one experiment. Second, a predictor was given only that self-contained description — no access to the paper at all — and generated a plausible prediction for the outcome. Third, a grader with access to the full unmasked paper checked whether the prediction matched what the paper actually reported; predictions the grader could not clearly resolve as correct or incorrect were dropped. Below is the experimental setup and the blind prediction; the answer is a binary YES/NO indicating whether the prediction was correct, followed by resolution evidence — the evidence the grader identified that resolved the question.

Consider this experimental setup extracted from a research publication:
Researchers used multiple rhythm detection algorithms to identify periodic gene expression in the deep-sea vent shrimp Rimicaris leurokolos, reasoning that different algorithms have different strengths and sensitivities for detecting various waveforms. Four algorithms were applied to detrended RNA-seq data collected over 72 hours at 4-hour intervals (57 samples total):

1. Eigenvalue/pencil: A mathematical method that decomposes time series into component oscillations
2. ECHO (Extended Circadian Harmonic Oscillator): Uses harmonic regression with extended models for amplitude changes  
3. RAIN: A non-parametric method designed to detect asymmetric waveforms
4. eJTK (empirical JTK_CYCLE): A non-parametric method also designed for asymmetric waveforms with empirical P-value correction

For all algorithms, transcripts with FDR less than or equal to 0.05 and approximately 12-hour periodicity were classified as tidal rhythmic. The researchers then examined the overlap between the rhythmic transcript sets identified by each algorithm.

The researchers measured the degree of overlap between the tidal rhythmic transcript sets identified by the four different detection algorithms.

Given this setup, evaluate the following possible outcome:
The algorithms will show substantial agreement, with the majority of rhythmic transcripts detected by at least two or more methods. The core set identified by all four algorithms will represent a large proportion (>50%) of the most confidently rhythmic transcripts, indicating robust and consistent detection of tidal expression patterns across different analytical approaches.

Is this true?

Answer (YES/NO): NO